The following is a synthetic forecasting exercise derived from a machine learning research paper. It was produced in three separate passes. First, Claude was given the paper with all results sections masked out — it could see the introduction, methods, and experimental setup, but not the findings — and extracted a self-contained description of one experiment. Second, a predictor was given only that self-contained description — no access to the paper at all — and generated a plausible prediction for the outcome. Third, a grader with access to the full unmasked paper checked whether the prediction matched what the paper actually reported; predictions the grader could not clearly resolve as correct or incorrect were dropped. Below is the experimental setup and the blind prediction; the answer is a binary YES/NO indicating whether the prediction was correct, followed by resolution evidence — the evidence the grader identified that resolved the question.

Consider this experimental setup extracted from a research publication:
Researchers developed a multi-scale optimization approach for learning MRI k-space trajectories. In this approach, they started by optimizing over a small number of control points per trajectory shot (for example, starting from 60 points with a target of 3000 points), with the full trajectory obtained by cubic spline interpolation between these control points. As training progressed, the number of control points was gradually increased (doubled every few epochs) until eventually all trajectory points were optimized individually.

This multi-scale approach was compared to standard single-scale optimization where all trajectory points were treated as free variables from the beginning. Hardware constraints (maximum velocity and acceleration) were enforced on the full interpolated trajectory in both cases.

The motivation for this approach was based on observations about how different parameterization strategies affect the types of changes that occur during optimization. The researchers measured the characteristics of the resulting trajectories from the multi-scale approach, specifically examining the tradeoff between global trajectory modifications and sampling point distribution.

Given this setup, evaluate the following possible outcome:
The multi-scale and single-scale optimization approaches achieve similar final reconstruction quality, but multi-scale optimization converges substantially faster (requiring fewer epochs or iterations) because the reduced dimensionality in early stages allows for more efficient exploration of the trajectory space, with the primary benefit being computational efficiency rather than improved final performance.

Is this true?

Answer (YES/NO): NO